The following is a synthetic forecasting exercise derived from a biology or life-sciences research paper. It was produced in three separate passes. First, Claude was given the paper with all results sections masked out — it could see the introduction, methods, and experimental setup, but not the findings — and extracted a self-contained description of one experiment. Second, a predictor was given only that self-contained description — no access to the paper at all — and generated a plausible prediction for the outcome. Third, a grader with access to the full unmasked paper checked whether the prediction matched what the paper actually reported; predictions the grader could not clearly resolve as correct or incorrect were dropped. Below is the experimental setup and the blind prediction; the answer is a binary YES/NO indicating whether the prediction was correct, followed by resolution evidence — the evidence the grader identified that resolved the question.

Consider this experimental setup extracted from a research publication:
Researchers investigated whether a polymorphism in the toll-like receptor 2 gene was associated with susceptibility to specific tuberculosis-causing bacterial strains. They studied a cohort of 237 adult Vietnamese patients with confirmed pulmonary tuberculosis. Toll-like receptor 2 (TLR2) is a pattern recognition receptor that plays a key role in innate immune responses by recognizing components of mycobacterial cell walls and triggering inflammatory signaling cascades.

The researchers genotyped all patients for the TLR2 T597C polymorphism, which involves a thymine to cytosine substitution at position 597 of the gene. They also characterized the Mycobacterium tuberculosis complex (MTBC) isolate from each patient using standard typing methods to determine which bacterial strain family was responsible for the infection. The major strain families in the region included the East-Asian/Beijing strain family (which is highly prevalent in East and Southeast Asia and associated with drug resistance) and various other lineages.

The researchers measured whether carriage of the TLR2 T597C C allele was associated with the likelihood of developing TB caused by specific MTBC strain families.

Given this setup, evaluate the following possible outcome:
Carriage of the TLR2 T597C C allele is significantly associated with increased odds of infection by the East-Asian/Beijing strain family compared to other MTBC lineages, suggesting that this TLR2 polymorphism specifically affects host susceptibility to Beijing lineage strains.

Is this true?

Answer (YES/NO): YES